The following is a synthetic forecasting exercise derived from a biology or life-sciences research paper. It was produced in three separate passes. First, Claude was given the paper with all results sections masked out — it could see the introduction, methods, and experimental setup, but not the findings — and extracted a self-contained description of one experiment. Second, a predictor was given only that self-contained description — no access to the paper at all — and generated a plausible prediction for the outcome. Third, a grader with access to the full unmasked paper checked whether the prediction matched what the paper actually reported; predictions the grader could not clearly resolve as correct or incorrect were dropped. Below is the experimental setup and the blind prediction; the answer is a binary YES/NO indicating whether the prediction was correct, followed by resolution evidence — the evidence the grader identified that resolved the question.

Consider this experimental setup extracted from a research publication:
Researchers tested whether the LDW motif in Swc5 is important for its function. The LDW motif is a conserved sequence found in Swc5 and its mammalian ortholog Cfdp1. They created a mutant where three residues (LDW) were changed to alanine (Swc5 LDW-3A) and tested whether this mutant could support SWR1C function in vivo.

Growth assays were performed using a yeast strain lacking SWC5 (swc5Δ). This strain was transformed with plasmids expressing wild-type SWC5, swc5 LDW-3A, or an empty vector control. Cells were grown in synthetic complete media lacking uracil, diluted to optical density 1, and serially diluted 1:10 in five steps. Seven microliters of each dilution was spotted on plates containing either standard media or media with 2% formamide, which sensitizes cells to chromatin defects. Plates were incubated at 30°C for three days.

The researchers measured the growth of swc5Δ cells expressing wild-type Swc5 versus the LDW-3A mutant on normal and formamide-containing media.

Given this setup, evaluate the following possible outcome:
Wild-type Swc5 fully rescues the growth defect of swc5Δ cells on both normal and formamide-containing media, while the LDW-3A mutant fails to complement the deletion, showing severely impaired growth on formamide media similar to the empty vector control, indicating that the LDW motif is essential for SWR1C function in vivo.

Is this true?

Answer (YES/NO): NO